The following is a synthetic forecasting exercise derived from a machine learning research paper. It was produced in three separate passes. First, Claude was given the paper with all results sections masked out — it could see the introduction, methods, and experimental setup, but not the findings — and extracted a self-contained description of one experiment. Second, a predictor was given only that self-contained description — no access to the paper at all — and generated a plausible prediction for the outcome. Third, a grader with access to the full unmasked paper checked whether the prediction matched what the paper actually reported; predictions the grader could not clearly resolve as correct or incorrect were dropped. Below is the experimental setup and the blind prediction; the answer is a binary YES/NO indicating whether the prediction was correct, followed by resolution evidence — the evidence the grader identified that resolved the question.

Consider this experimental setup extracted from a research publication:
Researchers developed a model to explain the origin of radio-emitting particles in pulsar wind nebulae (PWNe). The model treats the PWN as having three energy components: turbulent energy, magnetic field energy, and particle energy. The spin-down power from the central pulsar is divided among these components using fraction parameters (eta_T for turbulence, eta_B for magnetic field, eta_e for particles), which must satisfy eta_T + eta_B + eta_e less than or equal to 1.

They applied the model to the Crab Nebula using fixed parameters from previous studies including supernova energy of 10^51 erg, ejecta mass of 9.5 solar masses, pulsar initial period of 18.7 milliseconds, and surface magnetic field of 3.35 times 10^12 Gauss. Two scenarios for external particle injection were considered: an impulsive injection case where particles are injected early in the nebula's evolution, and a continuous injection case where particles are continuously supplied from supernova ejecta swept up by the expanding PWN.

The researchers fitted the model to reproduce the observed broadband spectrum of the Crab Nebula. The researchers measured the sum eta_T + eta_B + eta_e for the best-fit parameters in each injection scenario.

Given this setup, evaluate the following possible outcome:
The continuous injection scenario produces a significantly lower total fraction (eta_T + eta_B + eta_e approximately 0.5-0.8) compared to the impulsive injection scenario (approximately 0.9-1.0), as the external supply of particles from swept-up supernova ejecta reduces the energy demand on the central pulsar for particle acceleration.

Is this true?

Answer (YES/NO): YES